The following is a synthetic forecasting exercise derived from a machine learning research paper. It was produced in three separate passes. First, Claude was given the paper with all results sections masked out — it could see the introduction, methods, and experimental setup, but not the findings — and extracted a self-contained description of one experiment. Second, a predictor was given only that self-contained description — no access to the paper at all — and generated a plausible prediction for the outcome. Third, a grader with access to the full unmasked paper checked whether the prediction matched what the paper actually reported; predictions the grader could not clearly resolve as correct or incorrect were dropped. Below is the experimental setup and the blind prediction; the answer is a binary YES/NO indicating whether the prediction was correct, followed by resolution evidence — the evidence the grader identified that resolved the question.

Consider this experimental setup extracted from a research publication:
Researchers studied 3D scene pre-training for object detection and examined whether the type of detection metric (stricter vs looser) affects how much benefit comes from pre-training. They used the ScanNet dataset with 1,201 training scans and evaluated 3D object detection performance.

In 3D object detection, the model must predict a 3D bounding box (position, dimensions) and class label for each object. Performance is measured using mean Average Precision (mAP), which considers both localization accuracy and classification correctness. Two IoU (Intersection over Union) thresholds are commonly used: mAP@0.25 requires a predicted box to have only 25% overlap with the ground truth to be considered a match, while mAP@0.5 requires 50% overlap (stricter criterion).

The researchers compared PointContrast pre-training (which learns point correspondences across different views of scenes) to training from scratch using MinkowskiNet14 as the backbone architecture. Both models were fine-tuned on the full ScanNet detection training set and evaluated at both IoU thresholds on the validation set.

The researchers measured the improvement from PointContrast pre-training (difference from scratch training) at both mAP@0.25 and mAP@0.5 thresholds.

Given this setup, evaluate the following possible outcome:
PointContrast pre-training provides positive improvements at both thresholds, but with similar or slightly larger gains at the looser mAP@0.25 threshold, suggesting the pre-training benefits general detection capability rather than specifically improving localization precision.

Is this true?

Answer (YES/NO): NO